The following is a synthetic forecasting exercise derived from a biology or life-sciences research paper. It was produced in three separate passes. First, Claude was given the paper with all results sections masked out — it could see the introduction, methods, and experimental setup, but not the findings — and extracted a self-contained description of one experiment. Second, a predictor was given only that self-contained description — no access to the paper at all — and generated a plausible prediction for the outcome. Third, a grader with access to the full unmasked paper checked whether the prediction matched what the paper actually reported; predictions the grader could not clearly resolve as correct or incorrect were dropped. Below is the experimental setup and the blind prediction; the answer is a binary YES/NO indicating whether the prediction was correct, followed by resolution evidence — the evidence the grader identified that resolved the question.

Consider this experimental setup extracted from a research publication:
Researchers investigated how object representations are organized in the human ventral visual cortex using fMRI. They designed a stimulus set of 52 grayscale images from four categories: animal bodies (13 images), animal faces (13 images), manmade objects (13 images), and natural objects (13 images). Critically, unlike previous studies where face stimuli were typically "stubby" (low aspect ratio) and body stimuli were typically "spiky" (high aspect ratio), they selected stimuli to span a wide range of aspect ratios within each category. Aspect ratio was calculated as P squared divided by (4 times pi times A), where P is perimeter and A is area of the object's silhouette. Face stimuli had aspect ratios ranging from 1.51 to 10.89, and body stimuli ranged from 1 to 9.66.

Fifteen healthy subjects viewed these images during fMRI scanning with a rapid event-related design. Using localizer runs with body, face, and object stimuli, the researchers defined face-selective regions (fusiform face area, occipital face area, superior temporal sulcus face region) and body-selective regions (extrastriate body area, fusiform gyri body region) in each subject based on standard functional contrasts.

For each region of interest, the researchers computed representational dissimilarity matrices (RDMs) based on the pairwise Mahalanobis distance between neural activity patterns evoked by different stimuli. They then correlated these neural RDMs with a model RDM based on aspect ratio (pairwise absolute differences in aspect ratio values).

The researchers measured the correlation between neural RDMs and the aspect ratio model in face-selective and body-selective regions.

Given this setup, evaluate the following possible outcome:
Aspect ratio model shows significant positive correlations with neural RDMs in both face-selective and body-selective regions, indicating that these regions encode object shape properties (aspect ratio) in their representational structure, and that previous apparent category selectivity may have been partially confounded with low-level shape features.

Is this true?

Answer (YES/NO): NO